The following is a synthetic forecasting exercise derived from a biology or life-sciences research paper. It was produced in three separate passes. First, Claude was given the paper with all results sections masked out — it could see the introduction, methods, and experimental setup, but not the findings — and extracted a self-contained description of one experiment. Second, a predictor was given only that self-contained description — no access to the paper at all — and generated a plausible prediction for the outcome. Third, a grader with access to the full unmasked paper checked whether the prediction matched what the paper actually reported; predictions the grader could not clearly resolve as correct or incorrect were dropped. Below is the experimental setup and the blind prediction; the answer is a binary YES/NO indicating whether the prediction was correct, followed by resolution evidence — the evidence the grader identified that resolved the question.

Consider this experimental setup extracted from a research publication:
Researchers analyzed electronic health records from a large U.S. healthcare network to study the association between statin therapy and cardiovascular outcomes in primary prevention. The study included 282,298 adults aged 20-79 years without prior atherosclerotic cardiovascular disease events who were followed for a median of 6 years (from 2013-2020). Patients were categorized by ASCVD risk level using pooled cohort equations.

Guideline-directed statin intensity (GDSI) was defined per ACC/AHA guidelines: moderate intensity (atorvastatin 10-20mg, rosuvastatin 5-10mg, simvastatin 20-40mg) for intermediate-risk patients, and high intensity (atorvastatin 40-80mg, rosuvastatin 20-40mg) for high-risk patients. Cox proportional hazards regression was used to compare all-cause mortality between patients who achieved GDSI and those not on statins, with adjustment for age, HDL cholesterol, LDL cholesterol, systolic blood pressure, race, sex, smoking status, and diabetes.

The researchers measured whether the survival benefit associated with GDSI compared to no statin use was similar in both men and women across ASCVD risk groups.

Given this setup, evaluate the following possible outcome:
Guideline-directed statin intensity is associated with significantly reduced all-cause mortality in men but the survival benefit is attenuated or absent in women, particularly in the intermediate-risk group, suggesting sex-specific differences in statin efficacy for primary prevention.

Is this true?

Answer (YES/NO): NO